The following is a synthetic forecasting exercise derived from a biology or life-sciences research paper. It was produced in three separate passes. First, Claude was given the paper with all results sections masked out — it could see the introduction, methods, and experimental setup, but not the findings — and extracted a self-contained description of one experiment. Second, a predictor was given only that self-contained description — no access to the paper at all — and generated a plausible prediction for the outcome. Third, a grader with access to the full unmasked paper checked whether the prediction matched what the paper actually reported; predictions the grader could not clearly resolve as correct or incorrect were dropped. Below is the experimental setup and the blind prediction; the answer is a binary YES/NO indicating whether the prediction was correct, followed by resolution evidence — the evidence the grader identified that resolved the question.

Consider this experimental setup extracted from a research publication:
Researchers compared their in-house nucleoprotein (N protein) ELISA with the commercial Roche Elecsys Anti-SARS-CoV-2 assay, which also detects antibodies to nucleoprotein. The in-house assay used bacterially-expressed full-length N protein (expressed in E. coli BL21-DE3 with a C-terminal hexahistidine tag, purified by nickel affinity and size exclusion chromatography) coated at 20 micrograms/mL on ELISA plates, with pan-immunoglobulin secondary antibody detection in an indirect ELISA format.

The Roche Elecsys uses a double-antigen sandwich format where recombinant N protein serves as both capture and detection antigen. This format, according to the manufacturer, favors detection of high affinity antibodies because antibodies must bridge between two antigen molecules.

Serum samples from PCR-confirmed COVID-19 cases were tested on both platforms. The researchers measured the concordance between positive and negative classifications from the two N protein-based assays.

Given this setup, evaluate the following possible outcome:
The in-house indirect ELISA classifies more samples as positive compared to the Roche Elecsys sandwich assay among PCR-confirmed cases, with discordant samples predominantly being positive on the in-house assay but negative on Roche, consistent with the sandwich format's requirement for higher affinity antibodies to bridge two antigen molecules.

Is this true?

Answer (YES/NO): NO